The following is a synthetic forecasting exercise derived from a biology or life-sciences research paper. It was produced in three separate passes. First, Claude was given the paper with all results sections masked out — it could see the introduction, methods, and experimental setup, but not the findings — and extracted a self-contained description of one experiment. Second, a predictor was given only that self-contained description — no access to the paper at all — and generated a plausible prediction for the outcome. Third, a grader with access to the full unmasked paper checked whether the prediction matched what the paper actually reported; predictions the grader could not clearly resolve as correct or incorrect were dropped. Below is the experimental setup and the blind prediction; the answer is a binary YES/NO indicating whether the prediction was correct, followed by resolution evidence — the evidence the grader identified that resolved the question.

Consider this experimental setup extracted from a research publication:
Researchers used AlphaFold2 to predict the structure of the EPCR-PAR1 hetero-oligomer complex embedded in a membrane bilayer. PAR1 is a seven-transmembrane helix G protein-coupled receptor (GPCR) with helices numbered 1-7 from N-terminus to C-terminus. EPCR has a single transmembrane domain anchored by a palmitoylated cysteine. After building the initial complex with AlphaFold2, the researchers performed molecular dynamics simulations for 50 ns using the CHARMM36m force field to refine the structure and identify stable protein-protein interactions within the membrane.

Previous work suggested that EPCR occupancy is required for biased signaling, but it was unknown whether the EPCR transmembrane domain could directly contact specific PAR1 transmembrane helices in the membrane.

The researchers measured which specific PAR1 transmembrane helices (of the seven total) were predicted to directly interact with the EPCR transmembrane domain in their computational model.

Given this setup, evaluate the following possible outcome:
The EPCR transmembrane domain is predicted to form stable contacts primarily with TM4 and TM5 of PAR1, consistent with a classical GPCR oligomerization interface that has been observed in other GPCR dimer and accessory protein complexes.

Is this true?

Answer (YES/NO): NO